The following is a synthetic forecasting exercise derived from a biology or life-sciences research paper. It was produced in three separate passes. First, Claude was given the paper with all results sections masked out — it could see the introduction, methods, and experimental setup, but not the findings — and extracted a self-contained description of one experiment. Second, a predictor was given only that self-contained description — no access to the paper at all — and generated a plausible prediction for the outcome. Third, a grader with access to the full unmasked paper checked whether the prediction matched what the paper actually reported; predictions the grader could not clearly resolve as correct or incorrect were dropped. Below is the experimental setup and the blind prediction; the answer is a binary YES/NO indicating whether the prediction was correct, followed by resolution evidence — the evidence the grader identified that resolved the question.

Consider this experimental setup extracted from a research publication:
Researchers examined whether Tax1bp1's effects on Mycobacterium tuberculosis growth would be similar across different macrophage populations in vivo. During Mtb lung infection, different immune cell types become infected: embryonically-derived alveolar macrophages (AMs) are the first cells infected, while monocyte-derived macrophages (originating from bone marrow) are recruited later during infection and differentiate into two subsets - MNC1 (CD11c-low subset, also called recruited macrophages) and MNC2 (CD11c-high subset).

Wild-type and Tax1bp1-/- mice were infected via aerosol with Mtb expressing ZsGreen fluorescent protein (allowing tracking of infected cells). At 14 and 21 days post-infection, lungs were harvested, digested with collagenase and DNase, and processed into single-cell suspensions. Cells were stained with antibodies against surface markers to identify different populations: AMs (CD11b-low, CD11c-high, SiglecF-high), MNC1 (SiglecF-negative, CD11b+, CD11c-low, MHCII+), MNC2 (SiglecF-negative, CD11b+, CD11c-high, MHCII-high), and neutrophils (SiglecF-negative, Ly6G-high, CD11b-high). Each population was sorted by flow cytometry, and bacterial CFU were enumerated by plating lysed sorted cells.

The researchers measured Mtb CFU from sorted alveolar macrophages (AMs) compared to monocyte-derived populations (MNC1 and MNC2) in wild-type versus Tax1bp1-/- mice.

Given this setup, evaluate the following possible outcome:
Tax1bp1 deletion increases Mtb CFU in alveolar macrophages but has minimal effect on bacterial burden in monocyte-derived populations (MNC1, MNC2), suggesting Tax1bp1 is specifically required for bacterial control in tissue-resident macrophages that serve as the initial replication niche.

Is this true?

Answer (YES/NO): NO